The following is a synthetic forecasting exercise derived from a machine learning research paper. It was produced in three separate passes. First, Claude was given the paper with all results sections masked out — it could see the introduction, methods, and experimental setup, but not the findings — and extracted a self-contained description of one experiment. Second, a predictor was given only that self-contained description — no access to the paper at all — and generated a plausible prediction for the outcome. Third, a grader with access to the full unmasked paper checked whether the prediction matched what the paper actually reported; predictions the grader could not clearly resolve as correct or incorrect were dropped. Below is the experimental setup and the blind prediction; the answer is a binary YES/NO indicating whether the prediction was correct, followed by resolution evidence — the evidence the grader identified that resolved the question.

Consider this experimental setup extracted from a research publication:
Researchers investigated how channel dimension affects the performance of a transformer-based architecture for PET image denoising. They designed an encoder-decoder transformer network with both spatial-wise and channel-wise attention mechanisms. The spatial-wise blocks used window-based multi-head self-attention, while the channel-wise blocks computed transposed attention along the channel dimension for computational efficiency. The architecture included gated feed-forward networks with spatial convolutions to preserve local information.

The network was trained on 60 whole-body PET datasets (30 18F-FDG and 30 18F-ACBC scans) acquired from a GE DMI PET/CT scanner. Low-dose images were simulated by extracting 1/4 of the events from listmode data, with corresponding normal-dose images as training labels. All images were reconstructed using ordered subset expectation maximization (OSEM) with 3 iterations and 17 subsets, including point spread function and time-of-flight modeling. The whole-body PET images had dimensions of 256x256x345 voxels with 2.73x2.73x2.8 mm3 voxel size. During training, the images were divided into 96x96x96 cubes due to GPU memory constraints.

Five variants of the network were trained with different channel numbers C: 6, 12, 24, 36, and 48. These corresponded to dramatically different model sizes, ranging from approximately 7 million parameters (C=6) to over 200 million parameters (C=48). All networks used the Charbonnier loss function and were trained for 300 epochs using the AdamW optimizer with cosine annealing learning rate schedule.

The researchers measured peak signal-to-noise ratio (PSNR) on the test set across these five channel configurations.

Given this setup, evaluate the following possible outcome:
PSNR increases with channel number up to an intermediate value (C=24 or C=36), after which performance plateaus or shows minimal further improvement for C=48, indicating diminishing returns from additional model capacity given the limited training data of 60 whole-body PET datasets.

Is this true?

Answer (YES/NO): NO